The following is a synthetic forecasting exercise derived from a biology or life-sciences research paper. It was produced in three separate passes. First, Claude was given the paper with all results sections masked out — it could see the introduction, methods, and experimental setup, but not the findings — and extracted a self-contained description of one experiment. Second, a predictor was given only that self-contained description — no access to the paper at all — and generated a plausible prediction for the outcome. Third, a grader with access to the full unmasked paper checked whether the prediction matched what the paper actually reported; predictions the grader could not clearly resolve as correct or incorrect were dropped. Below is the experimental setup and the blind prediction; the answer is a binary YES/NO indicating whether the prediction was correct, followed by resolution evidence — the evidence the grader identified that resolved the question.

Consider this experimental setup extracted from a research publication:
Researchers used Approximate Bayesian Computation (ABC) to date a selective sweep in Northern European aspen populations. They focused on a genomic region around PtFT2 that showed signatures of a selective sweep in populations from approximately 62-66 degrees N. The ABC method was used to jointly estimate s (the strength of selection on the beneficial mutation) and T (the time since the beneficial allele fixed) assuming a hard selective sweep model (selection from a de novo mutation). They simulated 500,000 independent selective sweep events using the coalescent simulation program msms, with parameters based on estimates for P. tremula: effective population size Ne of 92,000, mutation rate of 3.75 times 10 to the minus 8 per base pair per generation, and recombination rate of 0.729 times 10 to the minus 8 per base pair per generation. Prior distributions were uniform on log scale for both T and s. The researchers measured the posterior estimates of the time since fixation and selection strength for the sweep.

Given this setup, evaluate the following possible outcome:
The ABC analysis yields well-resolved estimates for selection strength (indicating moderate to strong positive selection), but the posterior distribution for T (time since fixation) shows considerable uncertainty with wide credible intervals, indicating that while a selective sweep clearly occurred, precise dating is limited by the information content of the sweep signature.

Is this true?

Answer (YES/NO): NO